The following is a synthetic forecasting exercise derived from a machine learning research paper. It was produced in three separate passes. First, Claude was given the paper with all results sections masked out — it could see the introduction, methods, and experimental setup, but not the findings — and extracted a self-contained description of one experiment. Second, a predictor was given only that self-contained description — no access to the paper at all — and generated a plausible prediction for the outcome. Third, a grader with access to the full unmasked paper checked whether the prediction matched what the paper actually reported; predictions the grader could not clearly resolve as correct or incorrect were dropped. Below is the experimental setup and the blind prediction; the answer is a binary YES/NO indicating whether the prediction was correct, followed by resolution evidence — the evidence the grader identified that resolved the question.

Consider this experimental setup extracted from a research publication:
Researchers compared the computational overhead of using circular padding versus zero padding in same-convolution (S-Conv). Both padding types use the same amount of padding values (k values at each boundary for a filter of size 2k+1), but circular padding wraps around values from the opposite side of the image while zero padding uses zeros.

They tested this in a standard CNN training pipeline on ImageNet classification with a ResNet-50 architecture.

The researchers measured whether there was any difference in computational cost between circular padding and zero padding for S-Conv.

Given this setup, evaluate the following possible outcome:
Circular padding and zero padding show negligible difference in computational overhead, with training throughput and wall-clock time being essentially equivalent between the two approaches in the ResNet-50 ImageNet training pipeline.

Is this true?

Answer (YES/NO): YES